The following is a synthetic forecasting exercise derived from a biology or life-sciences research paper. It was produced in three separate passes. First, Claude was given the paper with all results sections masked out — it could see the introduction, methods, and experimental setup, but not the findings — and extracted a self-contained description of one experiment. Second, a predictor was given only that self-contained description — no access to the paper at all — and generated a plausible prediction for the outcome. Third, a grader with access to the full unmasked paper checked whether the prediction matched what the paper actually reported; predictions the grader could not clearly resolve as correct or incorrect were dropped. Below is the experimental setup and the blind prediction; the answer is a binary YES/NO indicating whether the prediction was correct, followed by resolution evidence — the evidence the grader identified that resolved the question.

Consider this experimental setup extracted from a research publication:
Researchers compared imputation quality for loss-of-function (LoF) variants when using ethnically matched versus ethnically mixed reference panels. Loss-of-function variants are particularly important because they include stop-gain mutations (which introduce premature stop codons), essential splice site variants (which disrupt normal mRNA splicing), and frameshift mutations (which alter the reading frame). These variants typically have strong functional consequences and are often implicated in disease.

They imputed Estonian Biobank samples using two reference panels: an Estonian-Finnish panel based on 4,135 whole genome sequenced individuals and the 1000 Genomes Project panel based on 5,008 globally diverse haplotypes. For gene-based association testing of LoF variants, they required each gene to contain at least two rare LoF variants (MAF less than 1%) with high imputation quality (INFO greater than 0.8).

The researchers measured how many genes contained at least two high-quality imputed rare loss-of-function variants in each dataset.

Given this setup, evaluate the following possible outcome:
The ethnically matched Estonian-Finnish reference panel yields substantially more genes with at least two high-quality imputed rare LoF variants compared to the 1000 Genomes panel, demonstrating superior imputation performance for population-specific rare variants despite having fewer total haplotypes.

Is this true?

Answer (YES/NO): NO